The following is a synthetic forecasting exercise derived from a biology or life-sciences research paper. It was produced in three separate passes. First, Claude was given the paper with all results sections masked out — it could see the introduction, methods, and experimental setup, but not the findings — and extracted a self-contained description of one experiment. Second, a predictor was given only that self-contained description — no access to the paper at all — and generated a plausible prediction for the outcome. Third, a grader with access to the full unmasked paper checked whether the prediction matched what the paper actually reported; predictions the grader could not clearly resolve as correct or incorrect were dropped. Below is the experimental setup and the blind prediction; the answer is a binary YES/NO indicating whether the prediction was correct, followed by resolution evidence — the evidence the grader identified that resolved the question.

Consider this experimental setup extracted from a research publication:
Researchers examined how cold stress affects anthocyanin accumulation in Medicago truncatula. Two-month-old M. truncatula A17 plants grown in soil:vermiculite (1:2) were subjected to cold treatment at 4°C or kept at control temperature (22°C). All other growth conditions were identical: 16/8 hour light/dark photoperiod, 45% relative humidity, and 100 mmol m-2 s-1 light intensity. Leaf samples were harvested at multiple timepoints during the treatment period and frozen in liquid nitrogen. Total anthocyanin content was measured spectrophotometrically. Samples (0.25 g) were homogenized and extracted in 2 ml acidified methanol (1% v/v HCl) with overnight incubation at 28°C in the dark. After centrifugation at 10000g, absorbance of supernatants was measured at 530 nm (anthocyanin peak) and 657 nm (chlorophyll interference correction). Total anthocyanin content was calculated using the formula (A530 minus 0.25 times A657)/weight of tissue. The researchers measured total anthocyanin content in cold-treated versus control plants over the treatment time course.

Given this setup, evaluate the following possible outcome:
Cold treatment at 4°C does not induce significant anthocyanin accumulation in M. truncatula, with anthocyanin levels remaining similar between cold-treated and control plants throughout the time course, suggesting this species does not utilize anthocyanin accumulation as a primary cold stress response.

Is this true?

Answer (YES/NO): NO